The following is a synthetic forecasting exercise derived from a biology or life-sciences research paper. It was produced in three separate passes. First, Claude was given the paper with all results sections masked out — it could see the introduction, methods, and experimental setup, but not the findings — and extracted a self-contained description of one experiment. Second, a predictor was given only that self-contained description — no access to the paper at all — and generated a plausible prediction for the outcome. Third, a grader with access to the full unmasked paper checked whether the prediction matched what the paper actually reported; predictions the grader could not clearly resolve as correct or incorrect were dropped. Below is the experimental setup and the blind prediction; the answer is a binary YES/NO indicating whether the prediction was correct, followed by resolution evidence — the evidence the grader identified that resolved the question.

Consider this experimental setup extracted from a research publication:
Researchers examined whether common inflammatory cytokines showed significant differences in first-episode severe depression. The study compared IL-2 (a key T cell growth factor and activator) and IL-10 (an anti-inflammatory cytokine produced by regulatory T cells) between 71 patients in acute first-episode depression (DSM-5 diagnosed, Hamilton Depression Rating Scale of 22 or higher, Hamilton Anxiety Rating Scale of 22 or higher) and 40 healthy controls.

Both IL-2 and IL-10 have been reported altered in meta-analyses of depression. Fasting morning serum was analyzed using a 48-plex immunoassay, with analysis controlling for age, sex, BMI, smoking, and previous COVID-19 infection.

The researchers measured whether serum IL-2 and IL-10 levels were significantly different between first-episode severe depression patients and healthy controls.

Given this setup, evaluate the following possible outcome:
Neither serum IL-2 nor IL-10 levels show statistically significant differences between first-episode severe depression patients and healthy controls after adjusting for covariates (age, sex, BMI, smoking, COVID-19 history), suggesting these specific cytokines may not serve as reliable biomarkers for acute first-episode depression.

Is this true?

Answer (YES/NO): YES